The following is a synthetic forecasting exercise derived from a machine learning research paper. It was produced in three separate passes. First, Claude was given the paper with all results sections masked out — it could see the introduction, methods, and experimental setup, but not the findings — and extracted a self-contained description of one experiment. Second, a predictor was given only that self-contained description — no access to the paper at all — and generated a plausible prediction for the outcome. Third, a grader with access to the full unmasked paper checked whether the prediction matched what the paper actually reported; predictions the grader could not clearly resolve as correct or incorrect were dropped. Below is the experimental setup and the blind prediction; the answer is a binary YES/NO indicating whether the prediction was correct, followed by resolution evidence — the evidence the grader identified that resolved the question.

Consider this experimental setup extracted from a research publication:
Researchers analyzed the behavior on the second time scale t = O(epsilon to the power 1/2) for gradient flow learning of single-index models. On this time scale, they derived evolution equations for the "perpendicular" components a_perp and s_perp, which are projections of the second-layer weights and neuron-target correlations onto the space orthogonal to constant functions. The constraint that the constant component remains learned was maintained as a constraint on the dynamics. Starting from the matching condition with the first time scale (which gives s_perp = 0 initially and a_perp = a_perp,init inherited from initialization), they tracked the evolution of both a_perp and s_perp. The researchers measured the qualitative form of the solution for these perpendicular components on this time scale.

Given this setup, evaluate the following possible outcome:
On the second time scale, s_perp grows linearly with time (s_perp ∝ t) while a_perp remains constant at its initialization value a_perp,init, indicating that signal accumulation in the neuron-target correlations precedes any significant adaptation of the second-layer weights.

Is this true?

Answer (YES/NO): NO